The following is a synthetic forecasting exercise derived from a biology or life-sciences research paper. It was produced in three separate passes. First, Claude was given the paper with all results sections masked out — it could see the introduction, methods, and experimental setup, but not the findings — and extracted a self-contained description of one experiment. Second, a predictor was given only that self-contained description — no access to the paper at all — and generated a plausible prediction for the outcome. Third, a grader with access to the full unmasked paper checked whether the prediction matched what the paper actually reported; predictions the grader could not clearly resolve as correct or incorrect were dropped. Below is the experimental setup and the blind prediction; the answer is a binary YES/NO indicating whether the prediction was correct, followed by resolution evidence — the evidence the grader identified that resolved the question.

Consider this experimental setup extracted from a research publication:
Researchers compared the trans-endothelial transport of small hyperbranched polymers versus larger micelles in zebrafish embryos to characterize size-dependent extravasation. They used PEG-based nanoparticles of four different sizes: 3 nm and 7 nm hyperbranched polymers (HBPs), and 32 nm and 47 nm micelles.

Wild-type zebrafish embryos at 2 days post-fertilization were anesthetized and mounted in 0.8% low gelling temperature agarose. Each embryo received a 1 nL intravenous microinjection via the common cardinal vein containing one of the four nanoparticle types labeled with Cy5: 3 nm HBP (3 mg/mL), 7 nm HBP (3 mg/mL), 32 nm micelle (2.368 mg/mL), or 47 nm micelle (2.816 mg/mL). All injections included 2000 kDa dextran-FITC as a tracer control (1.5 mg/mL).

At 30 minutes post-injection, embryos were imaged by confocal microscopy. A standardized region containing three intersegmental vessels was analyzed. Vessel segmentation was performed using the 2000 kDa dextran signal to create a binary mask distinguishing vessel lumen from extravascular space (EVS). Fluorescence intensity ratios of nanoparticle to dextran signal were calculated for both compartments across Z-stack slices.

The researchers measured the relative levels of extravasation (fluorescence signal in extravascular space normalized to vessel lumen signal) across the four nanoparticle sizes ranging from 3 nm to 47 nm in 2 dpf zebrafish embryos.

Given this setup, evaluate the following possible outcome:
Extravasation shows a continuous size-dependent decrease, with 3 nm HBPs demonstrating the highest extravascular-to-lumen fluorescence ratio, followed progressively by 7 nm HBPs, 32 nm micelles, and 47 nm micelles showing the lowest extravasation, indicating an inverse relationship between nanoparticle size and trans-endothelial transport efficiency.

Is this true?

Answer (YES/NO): NO